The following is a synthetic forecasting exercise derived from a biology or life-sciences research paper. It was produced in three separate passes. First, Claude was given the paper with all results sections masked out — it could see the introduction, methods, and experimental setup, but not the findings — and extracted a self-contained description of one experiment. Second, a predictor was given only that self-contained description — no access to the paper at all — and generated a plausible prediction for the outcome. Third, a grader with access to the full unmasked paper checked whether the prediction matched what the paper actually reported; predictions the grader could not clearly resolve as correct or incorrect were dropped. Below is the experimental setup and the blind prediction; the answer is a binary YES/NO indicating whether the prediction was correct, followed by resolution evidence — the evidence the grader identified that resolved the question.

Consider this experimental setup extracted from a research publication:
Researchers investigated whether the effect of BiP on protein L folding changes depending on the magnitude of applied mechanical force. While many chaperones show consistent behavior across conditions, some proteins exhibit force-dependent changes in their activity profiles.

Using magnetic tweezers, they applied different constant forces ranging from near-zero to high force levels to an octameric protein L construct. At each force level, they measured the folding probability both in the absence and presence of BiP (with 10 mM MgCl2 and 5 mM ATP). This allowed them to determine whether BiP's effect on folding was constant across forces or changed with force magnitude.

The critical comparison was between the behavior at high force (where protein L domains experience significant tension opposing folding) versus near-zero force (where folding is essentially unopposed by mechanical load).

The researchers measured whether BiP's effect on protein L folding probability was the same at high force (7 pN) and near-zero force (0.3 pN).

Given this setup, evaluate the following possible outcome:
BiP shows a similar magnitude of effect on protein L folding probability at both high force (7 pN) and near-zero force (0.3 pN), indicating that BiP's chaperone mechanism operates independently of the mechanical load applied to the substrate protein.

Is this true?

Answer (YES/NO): NO